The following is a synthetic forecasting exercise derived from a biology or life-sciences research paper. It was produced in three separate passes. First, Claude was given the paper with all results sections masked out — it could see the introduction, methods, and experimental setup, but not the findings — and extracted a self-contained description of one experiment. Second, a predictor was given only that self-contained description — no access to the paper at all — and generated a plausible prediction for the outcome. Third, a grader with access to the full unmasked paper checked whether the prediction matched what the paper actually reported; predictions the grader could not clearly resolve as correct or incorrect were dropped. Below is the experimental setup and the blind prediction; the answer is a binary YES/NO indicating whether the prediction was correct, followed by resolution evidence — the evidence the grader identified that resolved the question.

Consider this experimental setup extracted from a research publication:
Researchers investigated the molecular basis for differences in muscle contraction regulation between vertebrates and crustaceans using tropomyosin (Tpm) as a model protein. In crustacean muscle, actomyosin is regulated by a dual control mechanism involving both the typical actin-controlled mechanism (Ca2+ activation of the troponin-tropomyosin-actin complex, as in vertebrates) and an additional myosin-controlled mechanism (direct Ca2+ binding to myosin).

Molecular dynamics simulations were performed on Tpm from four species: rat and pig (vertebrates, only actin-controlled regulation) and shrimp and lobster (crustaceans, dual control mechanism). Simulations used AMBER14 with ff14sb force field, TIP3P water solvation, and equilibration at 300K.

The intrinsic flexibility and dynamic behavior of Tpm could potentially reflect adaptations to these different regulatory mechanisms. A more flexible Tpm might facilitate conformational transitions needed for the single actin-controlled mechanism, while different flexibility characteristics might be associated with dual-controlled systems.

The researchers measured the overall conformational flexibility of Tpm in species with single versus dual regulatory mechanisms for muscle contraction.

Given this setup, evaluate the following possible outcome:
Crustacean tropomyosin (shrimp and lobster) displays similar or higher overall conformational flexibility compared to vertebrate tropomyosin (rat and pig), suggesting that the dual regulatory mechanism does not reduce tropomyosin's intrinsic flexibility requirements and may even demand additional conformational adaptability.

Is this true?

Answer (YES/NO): NO